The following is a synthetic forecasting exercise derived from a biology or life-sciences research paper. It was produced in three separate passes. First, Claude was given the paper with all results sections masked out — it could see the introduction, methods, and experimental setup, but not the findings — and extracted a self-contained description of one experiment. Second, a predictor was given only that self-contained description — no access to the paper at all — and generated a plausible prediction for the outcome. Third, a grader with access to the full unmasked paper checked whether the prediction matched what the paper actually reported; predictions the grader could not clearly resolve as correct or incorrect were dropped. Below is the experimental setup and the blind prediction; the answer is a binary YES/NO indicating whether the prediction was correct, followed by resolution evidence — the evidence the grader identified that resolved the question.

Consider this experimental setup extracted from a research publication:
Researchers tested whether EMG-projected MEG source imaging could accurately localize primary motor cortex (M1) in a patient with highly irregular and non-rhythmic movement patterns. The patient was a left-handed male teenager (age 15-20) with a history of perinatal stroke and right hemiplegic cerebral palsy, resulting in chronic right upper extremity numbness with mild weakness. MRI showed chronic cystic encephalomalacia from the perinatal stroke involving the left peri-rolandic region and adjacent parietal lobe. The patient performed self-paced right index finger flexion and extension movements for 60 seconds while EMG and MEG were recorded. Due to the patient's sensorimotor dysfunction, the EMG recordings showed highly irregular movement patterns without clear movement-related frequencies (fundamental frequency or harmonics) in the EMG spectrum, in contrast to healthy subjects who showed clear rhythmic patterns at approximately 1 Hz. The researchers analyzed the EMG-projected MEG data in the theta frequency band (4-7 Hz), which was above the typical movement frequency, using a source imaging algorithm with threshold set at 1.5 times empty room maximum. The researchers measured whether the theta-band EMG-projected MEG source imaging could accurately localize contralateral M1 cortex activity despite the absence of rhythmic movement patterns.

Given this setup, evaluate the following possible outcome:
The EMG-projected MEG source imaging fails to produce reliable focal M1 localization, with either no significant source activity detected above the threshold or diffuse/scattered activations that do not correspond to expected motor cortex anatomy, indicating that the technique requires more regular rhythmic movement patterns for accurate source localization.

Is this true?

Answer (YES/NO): NO